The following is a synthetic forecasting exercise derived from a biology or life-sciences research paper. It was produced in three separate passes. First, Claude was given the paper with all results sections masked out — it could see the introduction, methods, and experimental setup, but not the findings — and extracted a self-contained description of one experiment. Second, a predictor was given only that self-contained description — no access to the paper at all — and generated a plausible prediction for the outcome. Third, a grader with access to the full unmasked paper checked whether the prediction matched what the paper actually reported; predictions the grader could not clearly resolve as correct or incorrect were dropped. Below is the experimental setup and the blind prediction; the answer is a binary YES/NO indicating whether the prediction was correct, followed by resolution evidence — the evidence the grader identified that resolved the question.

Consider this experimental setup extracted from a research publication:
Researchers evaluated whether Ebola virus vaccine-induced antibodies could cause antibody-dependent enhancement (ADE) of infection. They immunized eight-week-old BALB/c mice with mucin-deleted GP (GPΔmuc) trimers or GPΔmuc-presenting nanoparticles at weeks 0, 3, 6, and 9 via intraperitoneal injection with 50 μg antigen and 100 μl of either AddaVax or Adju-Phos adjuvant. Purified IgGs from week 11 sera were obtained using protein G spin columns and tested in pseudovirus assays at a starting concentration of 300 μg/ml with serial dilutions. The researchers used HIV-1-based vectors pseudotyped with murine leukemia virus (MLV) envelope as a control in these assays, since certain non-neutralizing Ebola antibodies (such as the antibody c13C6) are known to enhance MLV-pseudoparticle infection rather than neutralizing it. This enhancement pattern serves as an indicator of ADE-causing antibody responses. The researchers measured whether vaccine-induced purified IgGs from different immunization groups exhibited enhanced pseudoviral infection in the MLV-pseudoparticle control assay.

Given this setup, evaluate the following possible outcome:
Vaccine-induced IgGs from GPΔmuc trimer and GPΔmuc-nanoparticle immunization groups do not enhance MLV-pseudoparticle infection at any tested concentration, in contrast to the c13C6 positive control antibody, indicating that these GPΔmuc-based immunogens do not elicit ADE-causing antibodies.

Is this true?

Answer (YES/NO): NO